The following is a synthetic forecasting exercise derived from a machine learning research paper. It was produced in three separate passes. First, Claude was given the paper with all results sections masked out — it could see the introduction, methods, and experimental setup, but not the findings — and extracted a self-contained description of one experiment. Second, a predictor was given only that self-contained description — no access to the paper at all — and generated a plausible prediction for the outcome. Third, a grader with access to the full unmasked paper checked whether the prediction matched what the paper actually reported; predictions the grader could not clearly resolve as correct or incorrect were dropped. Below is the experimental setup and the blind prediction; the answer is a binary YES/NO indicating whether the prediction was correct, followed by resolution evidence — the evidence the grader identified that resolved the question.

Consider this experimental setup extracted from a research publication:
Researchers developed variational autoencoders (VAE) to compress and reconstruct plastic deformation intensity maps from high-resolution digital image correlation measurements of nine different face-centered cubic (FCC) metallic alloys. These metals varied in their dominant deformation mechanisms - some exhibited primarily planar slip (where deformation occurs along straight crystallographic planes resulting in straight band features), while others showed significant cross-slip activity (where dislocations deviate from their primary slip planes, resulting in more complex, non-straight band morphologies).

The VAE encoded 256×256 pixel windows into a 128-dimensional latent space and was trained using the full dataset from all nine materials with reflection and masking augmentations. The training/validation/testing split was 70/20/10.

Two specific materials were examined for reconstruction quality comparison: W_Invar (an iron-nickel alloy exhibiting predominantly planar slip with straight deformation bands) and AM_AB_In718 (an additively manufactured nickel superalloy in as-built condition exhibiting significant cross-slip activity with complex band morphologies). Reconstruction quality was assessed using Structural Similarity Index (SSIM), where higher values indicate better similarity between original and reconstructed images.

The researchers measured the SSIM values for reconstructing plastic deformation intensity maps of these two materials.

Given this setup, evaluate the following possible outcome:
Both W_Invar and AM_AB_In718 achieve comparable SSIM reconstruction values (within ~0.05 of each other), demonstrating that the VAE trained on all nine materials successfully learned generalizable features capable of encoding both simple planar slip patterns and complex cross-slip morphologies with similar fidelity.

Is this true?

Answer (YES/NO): NO